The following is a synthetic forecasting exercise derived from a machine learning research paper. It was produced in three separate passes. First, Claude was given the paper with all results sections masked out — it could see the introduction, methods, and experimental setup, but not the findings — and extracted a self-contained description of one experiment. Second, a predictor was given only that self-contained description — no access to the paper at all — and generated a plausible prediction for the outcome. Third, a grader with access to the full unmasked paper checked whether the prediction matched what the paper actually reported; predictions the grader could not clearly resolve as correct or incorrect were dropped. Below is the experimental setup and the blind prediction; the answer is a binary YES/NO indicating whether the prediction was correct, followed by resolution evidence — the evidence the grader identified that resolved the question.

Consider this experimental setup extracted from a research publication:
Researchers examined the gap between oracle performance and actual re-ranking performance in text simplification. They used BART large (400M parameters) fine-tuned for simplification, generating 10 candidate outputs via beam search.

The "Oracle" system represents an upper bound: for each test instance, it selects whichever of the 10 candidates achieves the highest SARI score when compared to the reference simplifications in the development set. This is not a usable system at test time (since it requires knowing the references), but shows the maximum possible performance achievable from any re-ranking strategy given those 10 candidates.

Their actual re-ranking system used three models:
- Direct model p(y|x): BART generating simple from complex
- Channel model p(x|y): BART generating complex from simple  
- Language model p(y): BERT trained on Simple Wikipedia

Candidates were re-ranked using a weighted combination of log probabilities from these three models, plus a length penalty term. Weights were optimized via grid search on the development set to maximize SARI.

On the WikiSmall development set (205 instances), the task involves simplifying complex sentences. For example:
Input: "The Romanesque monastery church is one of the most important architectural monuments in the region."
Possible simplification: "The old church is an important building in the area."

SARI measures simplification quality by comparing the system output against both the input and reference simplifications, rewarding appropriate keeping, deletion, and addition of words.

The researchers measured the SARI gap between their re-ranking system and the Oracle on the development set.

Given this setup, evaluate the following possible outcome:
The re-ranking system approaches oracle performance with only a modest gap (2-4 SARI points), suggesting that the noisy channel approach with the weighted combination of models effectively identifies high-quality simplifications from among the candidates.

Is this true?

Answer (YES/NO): NO